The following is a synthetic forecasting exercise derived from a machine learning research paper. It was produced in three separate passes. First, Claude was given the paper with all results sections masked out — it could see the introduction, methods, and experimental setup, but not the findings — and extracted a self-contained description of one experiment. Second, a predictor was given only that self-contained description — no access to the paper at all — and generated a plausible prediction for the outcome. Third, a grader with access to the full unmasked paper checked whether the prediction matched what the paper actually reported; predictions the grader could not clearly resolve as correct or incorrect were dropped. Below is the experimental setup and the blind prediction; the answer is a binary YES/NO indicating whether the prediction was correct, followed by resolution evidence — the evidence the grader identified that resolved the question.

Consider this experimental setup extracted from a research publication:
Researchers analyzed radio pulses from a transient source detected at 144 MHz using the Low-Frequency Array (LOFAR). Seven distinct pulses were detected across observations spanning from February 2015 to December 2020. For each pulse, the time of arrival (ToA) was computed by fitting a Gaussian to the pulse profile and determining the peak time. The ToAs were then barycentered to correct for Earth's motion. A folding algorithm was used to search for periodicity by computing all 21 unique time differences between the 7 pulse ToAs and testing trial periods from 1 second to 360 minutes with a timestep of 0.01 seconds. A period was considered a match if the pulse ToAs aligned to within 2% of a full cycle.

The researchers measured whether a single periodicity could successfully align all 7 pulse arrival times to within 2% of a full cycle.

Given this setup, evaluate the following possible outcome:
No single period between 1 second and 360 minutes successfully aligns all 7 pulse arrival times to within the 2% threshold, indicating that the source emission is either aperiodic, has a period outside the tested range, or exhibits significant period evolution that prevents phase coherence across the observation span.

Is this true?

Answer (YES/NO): NO